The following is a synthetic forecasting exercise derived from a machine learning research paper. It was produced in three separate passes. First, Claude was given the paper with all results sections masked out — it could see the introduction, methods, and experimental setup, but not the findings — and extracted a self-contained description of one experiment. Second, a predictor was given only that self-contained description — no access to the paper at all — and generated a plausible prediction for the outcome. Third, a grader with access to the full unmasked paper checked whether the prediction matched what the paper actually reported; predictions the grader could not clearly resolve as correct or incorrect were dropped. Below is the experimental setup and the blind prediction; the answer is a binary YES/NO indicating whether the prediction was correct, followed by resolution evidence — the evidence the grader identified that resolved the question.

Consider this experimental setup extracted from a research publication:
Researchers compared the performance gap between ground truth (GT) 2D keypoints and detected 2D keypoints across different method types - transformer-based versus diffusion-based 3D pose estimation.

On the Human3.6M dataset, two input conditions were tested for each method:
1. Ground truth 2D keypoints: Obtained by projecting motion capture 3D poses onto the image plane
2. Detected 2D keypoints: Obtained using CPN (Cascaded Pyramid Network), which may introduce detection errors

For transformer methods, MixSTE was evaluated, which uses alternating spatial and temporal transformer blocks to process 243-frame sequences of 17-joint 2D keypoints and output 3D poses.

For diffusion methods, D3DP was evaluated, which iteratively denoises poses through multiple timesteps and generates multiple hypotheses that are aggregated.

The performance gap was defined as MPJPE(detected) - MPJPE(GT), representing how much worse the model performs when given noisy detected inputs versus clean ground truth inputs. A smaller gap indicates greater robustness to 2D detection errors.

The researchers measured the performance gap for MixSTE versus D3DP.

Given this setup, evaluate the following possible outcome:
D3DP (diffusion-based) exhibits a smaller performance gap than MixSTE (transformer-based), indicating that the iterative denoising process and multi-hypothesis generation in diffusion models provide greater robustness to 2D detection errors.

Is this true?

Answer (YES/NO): YES